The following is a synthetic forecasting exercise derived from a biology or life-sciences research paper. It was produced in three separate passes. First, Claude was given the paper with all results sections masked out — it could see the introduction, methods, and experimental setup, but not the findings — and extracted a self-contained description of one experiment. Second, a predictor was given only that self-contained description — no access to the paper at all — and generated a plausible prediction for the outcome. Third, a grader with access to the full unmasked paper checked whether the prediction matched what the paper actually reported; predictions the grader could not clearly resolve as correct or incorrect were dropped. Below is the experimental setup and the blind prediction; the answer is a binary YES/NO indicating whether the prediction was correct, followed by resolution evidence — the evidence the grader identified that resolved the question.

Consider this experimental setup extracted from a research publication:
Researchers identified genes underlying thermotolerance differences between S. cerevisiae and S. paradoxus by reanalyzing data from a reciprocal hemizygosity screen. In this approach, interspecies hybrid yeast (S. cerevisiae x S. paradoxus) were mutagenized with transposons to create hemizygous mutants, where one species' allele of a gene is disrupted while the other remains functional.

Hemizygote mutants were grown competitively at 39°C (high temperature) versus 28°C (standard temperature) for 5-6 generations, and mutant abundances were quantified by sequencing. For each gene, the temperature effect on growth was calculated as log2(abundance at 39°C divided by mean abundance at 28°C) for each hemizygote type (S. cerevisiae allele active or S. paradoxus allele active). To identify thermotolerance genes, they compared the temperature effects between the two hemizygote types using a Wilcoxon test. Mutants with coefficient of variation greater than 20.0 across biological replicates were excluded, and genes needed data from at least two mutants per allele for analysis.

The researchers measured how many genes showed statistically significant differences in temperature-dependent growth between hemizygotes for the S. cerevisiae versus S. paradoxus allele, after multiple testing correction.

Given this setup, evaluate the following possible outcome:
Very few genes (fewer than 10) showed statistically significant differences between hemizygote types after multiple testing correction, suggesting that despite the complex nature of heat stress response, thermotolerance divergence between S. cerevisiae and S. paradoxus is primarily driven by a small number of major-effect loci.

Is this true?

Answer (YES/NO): NO